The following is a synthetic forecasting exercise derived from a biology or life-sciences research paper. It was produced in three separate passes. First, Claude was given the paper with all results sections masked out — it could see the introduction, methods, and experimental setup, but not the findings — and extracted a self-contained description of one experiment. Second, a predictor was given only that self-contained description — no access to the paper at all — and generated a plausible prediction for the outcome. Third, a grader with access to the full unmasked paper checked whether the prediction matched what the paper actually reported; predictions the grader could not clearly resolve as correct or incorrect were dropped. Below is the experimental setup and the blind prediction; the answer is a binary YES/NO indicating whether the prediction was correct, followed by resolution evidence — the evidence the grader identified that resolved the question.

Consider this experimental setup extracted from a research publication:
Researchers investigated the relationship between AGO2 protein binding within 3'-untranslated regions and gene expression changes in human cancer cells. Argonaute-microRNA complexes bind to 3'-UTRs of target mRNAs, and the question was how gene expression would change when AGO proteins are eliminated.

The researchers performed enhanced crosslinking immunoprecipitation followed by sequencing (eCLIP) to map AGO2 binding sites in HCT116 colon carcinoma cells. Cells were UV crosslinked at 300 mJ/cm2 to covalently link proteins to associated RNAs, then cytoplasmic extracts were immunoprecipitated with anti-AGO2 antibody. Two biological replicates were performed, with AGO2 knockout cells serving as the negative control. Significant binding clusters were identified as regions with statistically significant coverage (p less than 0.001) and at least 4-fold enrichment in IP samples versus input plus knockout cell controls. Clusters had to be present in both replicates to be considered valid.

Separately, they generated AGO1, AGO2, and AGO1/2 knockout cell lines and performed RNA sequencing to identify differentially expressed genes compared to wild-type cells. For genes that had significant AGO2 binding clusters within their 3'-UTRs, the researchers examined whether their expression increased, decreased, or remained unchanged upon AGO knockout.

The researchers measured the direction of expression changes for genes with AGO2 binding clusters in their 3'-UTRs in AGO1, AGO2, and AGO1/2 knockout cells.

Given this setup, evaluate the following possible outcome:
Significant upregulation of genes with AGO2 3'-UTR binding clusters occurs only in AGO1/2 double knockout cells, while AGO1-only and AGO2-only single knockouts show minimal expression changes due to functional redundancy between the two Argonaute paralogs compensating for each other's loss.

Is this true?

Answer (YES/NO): NO